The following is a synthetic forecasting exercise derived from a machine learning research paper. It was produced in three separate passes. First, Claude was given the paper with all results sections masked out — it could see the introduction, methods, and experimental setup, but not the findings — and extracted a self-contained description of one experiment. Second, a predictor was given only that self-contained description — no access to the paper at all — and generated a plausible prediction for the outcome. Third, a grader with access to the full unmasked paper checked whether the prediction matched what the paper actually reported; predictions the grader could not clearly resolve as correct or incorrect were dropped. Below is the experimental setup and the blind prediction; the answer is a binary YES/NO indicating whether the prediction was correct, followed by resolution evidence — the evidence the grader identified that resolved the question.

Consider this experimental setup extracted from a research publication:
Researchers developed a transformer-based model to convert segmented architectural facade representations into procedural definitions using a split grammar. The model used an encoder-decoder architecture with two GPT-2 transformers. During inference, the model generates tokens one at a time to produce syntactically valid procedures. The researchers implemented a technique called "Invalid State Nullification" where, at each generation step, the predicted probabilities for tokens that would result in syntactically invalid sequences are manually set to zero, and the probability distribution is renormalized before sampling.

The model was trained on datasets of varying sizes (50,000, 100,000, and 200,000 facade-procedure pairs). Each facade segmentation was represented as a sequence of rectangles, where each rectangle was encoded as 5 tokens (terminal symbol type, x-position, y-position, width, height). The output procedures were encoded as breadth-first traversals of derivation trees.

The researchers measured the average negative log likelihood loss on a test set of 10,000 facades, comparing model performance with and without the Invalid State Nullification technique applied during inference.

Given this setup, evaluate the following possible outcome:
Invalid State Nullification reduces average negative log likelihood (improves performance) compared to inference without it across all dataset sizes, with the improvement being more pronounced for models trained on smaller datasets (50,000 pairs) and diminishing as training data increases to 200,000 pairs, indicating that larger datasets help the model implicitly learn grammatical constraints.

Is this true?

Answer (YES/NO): YES